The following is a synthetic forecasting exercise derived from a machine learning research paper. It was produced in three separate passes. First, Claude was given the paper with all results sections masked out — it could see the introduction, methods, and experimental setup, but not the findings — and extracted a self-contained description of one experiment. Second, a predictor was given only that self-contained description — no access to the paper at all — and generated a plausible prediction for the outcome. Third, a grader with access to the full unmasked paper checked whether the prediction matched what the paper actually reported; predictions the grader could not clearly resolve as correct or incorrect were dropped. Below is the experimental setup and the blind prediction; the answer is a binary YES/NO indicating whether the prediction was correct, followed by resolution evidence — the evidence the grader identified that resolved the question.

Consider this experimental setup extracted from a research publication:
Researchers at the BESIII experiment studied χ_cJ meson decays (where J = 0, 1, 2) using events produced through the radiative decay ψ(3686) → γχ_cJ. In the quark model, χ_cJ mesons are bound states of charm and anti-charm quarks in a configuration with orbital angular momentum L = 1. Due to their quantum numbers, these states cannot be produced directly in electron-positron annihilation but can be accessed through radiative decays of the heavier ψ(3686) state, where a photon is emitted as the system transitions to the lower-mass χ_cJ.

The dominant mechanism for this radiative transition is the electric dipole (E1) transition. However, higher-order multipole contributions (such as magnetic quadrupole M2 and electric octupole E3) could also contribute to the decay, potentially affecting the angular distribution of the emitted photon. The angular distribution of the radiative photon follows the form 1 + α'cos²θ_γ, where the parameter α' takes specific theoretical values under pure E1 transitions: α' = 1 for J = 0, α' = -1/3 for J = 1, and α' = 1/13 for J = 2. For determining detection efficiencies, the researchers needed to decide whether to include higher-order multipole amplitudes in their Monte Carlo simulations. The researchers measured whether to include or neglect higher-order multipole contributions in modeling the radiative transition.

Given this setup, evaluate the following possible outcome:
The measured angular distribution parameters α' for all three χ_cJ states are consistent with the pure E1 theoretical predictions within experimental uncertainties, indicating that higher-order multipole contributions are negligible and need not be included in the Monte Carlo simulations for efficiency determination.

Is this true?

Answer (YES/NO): YES